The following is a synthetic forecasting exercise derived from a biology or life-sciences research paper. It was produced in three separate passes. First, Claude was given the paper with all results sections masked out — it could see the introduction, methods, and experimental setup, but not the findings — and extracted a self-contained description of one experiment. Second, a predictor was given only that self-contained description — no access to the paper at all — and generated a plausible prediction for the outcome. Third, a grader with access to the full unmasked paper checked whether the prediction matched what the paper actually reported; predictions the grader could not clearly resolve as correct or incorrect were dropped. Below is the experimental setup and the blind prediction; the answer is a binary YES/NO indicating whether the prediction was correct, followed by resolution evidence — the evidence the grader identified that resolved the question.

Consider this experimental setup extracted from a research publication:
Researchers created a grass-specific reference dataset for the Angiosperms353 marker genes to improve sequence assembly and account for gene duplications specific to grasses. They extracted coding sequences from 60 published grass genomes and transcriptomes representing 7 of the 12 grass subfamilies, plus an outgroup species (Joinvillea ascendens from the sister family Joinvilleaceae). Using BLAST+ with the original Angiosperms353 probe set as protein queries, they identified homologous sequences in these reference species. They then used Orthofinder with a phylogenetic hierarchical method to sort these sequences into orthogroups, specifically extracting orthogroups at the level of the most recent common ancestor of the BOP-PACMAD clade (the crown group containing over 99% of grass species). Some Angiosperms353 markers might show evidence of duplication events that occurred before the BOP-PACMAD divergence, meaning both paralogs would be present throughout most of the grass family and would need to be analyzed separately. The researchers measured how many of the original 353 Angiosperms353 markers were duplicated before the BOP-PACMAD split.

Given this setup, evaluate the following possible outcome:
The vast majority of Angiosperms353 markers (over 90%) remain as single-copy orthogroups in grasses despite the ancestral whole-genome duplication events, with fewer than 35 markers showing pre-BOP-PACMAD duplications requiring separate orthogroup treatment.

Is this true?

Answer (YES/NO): YES